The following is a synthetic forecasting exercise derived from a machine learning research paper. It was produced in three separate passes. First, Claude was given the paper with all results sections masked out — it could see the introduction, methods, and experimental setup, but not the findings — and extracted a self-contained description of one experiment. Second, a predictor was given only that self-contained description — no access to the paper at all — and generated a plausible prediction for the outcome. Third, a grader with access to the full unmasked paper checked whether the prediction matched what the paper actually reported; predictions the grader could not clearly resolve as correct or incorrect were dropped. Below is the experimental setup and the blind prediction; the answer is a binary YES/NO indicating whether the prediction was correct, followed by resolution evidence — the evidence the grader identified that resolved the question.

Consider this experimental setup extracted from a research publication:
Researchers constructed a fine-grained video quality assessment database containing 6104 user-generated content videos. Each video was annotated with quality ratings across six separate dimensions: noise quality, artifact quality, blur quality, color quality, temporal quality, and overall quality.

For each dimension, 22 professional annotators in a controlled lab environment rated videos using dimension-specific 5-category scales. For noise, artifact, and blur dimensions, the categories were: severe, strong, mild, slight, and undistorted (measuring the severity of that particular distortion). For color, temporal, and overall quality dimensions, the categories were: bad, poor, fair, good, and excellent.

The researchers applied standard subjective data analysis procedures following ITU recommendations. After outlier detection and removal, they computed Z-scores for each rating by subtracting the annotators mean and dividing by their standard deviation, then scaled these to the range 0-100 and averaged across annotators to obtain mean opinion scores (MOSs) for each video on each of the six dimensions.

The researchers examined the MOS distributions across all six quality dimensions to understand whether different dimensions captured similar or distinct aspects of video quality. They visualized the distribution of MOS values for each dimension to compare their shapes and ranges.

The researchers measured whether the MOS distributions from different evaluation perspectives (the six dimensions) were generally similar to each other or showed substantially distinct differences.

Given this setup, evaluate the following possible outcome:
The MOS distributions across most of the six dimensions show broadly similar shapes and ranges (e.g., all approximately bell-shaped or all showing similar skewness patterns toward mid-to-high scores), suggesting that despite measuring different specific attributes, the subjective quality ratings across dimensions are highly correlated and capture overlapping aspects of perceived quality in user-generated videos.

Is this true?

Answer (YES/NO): NO